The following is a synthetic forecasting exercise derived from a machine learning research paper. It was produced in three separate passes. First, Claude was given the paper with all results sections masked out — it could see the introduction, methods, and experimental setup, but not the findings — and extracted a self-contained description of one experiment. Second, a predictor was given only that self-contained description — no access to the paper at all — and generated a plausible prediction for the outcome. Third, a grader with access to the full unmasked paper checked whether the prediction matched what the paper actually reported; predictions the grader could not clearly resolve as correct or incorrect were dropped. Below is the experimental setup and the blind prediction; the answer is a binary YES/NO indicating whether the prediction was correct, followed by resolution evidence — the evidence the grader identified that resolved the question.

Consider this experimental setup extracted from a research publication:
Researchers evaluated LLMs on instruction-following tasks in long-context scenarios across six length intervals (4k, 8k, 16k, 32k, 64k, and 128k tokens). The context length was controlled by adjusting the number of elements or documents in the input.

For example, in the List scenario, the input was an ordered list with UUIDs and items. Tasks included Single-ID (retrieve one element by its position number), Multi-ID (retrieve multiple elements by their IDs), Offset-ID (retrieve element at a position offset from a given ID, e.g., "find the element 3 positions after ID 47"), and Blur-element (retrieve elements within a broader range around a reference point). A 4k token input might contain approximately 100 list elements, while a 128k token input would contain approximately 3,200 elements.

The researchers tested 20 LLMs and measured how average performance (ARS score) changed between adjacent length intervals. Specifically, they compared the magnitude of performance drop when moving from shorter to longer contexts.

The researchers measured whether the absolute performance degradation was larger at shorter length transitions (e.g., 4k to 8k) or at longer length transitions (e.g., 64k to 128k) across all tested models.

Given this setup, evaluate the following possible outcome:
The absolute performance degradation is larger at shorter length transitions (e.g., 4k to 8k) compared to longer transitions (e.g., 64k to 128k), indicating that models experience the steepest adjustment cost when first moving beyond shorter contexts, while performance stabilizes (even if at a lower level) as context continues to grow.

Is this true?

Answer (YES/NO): NO